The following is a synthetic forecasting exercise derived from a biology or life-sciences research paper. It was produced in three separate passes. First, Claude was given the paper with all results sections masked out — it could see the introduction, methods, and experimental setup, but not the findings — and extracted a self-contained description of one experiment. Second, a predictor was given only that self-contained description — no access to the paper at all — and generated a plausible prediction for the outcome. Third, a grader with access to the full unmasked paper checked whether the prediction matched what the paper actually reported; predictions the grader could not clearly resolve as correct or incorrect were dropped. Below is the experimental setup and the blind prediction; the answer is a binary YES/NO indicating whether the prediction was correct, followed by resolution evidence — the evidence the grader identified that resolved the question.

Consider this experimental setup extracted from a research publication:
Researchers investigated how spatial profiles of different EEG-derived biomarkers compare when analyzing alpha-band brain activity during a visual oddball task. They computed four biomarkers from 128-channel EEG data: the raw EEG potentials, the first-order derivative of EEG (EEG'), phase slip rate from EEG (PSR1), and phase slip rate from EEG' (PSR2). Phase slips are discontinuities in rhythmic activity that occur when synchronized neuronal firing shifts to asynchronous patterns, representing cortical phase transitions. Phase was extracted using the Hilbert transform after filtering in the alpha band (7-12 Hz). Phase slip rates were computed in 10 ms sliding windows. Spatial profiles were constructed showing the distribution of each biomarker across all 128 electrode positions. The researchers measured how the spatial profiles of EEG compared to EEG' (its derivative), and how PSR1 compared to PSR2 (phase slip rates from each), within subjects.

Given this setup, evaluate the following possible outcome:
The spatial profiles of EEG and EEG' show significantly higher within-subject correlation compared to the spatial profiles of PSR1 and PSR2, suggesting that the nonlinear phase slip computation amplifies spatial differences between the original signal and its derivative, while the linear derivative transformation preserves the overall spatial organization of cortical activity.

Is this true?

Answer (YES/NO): NO